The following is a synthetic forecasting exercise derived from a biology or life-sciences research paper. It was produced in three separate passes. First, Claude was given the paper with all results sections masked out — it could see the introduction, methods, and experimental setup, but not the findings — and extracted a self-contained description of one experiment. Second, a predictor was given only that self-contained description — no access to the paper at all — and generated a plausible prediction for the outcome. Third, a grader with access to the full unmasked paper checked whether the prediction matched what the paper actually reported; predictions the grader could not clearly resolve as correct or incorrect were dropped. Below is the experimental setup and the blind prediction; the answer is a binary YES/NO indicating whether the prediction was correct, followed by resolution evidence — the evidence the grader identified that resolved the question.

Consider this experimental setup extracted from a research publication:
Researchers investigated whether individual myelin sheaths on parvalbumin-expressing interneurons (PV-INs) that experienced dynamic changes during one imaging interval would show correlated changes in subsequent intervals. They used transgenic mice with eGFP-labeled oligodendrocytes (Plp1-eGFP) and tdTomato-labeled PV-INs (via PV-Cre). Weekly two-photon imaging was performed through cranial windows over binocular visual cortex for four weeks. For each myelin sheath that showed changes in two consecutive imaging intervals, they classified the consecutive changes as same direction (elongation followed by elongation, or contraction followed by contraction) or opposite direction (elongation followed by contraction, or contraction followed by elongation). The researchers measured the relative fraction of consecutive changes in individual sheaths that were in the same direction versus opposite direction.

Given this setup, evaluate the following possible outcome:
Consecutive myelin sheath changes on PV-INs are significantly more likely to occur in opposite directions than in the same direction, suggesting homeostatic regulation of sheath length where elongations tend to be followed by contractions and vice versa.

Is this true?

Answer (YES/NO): NO